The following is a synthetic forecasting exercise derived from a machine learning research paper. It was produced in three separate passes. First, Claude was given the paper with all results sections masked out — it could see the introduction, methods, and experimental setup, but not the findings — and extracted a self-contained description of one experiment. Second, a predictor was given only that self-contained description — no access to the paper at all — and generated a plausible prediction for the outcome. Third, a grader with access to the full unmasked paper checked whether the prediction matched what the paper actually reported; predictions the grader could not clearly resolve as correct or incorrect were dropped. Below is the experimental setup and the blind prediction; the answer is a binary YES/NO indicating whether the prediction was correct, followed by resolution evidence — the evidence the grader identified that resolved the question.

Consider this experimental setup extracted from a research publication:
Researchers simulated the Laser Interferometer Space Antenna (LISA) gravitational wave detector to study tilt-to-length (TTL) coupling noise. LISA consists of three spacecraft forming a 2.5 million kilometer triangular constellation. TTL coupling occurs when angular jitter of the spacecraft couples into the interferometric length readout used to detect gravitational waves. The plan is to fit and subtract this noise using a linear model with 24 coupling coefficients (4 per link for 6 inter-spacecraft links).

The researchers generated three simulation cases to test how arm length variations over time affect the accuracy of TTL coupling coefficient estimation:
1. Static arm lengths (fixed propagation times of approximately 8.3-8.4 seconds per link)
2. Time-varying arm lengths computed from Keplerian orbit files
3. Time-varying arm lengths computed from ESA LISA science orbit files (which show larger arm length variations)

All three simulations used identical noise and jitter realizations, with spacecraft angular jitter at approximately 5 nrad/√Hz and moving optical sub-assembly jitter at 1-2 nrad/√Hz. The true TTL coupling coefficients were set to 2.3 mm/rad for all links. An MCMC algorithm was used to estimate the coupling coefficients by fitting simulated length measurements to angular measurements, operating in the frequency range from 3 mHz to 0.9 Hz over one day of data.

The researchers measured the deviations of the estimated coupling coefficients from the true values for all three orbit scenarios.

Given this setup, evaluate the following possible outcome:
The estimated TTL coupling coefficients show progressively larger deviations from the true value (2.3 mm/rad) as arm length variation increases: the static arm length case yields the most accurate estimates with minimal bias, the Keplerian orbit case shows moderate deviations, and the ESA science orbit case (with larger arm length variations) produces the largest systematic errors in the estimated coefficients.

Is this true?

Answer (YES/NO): NO